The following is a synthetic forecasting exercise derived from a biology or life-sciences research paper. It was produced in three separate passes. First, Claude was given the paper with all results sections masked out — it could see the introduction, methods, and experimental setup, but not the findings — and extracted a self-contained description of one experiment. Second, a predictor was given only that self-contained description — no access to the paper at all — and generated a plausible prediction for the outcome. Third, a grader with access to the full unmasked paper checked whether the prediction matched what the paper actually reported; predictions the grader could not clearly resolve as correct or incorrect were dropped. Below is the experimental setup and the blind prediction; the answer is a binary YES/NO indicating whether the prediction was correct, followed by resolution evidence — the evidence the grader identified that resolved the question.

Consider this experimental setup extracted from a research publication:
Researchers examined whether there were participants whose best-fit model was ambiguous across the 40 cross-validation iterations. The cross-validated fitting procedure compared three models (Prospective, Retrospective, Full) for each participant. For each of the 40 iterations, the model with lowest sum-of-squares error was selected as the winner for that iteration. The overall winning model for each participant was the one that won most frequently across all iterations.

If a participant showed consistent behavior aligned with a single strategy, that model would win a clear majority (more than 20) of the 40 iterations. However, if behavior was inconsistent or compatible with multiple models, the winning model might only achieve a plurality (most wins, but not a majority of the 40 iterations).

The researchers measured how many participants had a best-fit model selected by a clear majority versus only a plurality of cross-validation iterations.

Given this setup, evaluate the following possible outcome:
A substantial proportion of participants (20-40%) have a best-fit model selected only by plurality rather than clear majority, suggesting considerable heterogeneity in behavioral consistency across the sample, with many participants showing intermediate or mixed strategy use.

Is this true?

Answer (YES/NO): YES